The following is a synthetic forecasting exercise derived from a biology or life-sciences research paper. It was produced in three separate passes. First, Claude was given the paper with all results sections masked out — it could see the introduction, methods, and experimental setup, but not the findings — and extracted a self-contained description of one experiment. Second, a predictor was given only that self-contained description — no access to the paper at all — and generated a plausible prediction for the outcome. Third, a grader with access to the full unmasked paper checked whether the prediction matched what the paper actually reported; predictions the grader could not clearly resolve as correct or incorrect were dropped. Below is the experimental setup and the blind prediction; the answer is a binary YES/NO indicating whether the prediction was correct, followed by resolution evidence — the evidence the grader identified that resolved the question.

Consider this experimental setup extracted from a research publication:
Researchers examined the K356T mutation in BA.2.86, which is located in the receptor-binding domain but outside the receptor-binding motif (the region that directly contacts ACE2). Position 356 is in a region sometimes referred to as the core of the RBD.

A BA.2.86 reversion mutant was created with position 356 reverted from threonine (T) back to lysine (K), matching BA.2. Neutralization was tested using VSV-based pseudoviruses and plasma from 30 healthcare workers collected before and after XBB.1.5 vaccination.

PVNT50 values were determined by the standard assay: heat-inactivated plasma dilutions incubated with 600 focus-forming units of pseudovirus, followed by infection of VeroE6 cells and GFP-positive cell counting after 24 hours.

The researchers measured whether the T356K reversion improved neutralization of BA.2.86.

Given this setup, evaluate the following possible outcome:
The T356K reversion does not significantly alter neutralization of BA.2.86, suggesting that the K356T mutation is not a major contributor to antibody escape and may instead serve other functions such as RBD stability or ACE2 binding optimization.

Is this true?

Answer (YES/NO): NO